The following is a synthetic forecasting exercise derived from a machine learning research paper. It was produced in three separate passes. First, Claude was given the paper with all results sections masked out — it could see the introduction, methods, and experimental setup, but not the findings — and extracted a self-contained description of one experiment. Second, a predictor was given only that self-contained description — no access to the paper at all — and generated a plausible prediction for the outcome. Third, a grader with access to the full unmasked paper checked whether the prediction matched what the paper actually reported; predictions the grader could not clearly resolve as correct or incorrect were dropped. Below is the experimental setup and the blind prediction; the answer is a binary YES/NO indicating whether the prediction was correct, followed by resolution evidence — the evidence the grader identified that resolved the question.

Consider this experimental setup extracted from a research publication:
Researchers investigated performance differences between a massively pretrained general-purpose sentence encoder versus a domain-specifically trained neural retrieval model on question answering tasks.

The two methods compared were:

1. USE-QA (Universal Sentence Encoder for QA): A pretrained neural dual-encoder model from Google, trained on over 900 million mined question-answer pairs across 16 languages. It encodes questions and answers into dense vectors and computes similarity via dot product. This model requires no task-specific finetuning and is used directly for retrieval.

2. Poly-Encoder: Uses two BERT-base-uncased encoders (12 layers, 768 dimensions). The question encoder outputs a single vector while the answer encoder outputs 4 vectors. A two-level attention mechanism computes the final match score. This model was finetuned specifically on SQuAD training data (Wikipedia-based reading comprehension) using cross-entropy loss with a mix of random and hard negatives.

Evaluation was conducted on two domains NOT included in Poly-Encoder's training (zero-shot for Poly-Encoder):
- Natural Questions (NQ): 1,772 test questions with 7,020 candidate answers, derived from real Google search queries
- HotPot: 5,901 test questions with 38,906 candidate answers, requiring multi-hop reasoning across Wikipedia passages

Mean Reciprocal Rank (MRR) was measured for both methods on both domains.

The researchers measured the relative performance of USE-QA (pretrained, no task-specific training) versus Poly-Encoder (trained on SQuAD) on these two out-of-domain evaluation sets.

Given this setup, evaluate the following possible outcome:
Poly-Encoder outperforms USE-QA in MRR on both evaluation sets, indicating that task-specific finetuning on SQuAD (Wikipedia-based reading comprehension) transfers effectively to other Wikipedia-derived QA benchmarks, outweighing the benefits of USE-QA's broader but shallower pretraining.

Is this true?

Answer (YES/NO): NO